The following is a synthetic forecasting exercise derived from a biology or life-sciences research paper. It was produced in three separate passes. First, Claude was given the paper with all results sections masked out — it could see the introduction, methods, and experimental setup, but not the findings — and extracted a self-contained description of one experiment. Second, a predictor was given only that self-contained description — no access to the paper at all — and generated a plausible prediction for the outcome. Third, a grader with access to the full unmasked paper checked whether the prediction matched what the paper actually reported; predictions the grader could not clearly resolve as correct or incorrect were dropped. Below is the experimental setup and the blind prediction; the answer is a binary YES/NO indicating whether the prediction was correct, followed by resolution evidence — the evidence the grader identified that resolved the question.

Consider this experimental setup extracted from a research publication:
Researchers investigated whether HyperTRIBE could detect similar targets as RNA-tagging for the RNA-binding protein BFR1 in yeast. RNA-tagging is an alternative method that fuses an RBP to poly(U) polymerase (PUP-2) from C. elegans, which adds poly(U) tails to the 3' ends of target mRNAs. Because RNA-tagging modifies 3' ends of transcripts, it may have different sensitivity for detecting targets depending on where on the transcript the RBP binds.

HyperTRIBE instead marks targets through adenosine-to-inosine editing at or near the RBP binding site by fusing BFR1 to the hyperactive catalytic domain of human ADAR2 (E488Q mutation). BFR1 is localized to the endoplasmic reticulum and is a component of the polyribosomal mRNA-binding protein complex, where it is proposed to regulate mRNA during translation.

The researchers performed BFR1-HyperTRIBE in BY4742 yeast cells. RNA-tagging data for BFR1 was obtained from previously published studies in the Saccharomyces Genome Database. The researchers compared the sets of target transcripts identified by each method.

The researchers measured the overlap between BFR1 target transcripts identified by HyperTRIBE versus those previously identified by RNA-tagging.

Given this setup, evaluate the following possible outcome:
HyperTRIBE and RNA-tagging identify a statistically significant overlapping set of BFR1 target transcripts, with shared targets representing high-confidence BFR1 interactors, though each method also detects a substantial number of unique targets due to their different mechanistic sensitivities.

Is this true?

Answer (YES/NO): NO